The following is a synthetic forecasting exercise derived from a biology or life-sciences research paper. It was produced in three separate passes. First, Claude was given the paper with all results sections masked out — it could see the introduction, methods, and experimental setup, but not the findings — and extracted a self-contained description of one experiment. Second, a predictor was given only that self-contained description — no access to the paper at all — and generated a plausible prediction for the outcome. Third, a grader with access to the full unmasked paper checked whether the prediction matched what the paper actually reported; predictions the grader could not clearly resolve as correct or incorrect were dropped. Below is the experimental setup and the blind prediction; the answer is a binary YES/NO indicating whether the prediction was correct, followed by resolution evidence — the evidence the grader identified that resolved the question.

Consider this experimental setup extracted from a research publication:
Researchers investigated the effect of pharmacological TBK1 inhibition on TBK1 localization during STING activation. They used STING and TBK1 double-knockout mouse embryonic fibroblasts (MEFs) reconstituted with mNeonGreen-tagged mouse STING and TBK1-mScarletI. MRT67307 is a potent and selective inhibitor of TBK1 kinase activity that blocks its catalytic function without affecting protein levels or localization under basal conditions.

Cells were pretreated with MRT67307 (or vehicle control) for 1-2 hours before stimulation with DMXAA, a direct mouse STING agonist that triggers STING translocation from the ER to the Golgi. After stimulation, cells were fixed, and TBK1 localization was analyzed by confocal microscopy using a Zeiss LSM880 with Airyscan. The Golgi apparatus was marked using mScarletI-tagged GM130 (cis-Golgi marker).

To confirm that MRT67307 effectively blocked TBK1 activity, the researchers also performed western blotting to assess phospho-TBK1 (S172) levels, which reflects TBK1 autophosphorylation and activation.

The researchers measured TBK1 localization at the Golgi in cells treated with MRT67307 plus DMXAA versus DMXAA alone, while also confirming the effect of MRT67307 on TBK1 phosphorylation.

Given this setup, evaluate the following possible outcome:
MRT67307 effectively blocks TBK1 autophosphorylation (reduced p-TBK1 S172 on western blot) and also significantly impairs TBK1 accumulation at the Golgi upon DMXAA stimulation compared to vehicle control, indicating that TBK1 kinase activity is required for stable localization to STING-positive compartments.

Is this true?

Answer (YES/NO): NO